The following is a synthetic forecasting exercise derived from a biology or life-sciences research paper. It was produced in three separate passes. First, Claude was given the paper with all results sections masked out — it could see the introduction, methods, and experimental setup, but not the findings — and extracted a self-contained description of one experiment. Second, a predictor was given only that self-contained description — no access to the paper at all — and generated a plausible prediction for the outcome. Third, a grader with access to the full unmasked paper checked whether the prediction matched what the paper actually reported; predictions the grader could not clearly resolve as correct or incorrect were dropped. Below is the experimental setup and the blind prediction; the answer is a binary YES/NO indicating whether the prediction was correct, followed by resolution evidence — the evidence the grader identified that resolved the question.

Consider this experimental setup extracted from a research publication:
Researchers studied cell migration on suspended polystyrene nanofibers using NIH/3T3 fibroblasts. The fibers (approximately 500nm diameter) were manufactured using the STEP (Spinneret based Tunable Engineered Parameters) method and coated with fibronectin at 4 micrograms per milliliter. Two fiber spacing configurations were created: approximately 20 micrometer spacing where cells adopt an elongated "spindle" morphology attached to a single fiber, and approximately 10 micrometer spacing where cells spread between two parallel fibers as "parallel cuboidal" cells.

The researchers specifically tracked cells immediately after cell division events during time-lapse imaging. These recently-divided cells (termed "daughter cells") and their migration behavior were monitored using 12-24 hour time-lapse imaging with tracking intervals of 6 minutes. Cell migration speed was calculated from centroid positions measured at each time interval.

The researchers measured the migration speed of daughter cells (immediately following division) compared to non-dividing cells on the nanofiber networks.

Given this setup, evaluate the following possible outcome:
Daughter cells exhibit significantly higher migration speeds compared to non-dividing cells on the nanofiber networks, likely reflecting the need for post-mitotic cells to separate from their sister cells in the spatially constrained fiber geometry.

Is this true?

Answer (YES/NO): YES